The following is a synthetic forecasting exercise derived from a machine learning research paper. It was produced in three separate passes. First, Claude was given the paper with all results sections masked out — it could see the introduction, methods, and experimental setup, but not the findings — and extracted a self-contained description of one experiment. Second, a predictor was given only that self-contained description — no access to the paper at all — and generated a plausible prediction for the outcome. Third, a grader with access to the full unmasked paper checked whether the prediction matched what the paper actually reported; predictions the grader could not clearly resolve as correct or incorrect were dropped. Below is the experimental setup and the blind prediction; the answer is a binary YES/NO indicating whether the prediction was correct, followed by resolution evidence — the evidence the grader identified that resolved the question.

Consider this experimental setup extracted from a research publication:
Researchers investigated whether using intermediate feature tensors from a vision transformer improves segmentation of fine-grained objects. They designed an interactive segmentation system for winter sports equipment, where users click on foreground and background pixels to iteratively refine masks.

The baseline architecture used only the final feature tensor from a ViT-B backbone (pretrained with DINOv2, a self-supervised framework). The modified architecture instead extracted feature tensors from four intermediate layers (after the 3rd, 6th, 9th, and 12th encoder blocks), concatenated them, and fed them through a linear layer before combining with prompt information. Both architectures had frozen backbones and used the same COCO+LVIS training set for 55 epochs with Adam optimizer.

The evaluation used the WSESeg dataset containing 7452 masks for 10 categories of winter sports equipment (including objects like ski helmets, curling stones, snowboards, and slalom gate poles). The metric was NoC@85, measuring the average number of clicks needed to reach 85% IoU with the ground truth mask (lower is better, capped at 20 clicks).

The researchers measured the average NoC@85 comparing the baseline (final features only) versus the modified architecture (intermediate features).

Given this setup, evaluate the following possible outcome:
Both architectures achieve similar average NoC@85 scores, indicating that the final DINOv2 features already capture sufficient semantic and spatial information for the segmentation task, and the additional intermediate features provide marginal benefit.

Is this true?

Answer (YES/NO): NO